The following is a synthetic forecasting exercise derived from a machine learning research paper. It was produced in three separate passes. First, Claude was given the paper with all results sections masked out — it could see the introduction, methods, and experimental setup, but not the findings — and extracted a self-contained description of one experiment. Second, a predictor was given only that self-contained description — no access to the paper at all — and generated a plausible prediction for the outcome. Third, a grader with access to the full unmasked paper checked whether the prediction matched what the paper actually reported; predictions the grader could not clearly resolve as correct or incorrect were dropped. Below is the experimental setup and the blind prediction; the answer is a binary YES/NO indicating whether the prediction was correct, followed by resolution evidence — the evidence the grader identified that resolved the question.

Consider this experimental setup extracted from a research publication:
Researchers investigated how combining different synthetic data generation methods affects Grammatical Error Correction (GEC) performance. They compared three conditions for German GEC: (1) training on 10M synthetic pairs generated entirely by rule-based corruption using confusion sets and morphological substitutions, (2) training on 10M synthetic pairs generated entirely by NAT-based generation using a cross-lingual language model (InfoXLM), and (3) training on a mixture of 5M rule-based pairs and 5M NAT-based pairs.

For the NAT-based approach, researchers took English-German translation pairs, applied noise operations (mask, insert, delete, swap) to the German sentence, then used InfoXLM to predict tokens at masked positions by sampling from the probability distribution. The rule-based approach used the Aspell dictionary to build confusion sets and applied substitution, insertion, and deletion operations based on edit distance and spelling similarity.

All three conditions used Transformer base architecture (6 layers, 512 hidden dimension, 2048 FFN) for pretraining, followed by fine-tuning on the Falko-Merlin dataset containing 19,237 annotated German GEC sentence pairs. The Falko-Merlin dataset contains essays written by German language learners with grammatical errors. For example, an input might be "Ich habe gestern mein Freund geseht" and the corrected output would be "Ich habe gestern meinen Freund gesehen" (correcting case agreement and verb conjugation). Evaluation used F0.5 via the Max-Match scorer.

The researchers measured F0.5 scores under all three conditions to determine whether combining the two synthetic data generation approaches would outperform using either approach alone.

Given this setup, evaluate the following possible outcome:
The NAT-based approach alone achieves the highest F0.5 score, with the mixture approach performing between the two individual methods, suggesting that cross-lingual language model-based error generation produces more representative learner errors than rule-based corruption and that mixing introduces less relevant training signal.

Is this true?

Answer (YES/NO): NO